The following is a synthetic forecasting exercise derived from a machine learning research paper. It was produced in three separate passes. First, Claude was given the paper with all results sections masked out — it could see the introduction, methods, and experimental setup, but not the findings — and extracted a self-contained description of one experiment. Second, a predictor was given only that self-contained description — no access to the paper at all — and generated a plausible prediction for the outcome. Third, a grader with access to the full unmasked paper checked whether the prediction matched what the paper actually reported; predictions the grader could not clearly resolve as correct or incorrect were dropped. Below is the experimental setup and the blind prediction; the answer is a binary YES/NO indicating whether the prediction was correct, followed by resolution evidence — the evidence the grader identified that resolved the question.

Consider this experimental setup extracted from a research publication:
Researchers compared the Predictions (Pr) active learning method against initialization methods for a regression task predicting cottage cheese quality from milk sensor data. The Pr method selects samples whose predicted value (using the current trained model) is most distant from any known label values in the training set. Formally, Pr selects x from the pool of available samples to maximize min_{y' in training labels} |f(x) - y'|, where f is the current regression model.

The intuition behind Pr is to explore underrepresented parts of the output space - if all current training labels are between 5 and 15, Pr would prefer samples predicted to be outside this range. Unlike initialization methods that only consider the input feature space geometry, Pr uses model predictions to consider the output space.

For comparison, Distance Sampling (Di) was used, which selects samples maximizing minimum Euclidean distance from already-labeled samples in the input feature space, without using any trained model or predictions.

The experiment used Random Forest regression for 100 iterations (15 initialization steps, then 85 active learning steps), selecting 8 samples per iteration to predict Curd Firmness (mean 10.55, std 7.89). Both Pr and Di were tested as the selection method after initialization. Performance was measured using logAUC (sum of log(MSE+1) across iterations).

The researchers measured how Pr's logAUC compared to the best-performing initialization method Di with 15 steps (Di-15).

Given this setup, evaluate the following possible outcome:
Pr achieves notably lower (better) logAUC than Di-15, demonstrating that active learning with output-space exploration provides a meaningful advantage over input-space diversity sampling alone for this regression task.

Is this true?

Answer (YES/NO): NO